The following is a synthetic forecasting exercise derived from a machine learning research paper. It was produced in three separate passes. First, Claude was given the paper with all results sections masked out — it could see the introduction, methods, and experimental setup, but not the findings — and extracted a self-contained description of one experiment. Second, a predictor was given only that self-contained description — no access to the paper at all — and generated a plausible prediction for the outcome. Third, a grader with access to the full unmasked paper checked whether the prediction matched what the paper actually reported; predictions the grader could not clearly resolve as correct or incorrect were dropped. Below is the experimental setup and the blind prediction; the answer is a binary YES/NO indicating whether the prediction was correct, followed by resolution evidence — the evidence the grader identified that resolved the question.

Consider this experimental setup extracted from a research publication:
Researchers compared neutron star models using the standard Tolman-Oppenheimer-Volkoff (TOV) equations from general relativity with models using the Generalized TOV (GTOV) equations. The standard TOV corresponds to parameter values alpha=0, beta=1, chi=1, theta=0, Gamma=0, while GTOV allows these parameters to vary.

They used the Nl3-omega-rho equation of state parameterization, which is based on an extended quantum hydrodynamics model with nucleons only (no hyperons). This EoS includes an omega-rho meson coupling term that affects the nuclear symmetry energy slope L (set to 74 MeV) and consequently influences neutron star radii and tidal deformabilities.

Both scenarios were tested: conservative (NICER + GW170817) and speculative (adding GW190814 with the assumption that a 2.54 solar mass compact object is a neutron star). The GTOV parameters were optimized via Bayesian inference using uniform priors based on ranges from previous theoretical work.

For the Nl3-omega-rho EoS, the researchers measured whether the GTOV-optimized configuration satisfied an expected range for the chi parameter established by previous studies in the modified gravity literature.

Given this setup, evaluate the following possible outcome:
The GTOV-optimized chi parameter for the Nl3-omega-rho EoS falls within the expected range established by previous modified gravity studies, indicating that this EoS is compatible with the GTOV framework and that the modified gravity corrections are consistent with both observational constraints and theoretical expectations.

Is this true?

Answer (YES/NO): YES